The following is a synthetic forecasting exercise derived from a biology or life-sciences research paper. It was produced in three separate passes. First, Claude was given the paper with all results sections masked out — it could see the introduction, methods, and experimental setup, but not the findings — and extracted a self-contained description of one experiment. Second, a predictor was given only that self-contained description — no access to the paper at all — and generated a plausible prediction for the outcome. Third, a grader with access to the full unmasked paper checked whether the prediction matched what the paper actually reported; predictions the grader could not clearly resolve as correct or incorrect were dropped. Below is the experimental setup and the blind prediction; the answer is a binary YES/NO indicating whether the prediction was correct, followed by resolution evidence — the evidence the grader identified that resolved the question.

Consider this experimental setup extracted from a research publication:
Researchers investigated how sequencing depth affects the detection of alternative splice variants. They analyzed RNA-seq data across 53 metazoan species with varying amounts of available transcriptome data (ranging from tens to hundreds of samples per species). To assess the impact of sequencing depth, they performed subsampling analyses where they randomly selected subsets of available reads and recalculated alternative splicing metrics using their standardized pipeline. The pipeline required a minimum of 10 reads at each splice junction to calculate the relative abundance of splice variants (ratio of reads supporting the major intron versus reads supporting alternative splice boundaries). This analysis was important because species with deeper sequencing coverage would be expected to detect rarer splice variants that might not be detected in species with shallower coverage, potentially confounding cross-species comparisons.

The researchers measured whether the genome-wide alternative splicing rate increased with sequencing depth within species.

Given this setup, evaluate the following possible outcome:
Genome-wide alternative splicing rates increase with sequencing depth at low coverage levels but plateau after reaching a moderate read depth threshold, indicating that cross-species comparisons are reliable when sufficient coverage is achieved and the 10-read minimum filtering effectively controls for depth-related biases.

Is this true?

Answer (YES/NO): YES